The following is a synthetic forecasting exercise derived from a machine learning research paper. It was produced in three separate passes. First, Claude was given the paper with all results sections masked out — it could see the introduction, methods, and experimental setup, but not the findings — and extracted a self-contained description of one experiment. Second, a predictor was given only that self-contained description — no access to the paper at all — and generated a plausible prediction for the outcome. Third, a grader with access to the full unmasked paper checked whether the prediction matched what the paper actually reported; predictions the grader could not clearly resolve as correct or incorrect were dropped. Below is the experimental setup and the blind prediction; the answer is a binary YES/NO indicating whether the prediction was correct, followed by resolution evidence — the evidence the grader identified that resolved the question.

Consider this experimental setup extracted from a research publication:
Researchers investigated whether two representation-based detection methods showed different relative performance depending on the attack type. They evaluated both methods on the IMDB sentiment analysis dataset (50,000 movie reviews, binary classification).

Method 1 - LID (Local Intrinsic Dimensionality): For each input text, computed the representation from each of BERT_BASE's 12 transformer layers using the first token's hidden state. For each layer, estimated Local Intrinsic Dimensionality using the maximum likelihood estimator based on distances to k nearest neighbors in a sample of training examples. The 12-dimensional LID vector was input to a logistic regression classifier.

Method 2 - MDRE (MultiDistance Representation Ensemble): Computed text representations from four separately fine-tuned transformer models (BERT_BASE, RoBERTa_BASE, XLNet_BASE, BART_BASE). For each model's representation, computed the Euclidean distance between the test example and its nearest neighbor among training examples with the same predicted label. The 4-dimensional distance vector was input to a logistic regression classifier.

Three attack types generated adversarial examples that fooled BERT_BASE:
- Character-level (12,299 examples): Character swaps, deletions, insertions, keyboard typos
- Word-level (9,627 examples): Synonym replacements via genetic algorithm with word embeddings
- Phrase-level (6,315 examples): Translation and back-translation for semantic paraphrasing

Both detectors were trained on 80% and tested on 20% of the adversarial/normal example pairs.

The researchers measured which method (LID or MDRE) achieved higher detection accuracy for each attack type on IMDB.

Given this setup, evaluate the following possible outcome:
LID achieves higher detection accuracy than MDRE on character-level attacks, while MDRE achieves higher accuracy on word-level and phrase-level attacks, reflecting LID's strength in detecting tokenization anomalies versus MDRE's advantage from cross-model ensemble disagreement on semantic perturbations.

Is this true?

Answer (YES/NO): NO